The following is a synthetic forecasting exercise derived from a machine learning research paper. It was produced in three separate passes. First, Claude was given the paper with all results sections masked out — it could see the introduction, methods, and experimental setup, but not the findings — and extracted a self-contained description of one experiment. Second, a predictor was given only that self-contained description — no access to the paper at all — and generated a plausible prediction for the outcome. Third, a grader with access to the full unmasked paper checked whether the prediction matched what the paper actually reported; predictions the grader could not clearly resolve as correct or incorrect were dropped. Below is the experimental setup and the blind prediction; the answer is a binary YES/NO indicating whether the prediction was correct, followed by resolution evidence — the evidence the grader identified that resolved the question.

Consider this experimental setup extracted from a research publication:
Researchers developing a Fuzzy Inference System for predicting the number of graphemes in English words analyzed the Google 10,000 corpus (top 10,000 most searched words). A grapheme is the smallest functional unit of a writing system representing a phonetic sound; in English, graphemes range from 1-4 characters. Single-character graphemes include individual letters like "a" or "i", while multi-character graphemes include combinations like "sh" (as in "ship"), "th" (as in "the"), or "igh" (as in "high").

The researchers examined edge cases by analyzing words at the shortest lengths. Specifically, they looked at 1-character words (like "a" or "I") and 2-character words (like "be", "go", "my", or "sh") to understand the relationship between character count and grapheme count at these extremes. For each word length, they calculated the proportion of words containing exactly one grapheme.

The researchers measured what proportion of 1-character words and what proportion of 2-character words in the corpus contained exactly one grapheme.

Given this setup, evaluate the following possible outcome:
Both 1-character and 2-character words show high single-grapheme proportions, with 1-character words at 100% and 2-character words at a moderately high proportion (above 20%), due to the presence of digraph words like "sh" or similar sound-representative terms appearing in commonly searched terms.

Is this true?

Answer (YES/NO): YES